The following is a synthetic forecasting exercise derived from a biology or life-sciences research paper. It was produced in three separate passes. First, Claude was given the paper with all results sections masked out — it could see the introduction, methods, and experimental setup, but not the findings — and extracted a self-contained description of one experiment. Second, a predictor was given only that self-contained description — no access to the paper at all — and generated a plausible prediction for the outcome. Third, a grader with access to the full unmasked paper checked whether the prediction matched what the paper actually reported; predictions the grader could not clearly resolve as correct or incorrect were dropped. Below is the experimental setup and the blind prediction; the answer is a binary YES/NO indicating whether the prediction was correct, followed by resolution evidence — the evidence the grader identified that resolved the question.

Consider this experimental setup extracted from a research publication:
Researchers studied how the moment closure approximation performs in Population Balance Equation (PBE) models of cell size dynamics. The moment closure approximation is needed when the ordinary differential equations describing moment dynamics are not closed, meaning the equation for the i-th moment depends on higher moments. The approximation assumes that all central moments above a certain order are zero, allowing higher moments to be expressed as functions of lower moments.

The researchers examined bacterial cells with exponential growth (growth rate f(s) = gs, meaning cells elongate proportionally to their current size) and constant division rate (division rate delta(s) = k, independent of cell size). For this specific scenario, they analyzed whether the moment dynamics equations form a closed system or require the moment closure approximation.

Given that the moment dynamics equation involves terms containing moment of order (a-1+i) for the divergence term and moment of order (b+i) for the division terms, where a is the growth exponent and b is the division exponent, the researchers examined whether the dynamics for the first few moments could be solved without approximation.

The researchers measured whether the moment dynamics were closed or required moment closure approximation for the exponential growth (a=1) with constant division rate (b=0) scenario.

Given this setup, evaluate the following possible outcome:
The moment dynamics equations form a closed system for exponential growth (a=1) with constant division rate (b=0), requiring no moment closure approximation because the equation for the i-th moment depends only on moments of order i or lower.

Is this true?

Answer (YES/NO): YES